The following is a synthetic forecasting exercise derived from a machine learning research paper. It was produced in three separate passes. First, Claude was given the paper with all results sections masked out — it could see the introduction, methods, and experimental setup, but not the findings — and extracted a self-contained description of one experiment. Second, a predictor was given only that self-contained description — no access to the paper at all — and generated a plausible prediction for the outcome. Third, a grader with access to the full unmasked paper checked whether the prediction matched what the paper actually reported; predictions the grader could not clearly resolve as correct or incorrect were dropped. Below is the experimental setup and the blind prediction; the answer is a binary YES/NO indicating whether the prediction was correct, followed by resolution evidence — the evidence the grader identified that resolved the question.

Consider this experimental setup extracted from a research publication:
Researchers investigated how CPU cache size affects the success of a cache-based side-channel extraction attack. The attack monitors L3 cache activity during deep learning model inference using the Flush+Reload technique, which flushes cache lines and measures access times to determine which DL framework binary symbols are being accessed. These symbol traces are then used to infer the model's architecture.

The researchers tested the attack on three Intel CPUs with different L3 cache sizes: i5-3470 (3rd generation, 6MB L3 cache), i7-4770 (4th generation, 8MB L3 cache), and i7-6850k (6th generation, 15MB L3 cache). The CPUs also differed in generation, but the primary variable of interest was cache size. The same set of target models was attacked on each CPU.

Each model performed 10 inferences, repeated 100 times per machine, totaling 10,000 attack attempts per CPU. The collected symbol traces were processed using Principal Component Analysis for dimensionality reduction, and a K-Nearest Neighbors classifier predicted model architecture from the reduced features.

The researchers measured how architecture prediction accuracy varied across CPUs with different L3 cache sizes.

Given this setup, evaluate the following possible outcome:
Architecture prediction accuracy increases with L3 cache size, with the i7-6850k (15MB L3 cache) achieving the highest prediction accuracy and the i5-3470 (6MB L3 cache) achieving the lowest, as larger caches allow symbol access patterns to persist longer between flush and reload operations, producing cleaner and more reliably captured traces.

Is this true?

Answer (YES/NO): NO